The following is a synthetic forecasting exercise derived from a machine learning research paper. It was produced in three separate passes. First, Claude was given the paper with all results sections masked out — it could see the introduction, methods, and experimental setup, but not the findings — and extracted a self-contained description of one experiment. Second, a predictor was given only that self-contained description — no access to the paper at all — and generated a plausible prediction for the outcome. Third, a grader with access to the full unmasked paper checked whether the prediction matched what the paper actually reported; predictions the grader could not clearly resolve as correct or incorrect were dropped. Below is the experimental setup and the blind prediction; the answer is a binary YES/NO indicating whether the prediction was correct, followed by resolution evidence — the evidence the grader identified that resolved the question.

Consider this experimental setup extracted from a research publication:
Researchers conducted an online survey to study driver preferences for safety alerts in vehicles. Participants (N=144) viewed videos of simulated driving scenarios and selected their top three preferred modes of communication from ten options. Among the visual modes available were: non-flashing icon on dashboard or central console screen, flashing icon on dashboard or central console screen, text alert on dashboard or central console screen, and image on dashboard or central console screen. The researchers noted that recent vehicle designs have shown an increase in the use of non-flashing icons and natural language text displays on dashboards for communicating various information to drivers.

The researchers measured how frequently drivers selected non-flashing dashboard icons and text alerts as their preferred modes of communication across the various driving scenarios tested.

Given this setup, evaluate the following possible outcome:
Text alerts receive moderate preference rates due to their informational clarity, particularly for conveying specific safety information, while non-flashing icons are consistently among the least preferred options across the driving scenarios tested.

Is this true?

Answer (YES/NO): NO